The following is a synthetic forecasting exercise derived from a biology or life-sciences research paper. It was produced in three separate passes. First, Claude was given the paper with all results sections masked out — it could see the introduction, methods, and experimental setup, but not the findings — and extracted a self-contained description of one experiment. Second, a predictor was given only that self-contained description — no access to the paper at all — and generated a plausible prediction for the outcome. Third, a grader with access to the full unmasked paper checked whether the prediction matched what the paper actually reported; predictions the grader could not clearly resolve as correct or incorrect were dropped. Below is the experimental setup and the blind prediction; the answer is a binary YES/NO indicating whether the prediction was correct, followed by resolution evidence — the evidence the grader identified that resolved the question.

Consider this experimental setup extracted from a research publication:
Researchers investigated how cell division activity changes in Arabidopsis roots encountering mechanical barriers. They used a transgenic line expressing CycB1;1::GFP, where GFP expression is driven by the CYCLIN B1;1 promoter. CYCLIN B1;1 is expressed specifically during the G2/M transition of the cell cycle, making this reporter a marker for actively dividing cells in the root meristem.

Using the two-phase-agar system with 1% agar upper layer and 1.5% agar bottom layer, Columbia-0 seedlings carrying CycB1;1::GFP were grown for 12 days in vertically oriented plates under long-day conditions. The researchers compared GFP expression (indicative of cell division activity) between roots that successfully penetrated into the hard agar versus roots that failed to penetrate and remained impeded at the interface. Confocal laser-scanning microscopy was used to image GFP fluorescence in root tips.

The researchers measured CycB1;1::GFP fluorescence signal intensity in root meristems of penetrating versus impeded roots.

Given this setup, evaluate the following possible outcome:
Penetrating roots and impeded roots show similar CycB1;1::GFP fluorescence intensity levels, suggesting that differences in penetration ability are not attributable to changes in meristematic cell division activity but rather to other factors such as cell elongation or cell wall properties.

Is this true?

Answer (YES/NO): YES